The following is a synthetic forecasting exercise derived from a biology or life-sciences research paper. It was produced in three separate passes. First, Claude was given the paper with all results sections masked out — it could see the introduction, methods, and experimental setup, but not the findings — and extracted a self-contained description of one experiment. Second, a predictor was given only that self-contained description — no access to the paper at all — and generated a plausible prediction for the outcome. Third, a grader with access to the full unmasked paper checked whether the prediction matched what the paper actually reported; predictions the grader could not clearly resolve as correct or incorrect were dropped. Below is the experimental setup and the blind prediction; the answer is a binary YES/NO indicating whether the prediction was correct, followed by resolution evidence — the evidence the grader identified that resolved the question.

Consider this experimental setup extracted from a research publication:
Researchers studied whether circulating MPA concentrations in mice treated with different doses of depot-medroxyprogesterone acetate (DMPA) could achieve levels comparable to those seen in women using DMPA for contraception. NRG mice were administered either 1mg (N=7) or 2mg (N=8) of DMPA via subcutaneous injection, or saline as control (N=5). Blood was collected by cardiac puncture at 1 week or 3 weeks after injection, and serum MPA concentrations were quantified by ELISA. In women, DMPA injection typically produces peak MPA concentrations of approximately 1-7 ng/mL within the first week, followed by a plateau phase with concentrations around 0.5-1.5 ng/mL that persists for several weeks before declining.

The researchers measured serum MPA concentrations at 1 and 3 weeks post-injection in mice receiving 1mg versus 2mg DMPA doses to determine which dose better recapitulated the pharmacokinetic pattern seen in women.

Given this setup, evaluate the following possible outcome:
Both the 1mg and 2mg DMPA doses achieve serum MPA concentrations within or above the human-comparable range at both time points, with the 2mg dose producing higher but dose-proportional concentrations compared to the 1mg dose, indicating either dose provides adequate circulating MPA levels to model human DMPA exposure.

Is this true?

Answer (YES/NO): NO